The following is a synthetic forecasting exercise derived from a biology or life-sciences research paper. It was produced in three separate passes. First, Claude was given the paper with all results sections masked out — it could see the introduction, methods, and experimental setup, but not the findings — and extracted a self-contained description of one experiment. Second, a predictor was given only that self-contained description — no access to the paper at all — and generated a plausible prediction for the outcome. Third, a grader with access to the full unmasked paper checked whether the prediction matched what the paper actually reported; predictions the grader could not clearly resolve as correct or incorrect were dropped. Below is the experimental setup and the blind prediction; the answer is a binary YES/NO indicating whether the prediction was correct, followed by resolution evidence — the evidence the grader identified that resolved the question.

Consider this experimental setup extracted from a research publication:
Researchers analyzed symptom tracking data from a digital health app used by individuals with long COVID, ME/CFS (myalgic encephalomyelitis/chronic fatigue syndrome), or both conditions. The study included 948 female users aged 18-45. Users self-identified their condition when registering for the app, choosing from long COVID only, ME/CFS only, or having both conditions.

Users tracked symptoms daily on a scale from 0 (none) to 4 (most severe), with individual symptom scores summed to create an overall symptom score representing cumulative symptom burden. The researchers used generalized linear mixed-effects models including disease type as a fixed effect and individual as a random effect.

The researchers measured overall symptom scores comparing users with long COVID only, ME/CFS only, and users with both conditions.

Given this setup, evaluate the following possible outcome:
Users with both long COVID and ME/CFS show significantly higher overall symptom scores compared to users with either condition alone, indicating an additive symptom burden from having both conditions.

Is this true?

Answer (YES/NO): YES